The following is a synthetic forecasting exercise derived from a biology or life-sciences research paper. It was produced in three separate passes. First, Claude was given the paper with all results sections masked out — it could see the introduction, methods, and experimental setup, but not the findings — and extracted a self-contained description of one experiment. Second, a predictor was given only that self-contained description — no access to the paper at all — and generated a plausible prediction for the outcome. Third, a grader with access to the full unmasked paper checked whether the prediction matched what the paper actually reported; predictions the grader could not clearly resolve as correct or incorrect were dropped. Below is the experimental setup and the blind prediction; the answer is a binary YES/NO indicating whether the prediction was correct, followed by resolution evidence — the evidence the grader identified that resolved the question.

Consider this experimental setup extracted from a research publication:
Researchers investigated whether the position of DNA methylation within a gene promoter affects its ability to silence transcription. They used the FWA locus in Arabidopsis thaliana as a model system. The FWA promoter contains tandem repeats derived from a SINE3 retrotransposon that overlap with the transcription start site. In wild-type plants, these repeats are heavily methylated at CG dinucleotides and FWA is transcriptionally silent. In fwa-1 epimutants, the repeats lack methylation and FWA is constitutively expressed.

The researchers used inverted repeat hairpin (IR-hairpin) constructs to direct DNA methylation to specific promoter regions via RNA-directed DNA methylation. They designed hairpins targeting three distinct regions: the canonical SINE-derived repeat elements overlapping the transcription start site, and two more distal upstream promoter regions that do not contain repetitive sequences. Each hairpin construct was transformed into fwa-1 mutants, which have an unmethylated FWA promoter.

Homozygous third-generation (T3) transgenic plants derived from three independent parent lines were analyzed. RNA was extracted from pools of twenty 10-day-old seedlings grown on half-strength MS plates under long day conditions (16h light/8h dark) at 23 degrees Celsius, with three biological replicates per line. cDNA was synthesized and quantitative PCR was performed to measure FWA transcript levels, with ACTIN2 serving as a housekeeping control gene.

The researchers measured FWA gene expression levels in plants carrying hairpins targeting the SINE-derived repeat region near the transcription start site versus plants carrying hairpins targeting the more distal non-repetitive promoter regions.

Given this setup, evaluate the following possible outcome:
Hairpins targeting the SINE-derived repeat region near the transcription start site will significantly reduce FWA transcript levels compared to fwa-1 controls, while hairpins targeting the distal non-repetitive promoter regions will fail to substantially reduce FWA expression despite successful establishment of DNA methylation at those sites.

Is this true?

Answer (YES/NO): YES